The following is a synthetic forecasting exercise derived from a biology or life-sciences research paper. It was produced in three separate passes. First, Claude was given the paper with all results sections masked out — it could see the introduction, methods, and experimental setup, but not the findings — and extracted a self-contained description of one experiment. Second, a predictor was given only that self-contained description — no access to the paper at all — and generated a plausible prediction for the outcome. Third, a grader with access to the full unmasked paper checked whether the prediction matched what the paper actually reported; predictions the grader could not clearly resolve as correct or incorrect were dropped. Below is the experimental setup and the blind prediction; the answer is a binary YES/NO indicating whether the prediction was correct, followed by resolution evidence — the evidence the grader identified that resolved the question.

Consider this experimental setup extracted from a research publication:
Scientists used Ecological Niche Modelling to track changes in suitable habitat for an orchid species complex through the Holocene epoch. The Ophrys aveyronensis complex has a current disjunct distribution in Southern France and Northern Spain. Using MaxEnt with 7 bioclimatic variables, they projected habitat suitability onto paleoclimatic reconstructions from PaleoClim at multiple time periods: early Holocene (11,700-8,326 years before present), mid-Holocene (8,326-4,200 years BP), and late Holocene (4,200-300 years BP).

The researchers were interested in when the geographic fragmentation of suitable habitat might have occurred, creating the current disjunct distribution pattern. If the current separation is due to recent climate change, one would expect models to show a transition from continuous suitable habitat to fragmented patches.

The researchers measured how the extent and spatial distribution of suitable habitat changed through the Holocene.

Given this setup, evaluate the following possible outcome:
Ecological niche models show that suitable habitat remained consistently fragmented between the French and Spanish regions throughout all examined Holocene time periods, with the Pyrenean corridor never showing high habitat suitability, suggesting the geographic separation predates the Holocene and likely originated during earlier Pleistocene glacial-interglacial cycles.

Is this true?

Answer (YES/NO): NO